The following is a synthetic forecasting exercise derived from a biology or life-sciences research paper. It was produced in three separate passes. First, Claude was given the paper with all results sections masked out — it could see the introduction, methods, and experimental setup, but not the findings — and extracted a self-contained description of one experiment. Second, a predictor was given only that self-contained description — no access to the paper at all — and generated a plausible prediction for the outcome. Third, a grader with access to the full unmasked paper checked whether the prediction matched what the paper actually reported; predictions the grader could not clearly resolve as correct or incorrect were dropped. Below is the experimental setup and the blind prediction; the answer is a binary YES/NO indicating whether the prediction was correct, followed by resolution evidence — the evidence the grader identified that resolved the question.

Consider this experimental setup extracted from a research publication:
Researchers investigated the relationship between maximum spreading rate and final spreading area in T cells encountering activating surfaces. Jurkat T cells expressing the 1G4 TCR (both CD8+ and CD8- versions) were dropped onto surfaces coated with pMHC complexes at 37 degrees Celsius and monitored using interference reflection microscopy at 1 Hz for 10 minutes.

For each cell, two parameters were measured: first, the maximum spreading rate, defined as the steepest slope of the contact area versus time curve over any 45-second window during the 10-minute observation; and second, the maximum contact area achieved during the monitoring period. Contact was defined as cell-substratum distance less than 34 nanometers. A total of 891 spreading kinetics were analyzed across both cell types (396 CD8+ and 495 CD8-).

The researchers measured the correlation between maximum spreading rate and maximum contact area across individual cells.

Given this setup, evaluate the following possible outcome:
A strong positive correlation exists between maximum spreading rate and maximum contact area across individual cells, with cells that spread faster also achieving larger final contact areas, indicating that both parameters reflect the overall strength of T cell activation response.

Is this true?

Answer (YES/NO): YES